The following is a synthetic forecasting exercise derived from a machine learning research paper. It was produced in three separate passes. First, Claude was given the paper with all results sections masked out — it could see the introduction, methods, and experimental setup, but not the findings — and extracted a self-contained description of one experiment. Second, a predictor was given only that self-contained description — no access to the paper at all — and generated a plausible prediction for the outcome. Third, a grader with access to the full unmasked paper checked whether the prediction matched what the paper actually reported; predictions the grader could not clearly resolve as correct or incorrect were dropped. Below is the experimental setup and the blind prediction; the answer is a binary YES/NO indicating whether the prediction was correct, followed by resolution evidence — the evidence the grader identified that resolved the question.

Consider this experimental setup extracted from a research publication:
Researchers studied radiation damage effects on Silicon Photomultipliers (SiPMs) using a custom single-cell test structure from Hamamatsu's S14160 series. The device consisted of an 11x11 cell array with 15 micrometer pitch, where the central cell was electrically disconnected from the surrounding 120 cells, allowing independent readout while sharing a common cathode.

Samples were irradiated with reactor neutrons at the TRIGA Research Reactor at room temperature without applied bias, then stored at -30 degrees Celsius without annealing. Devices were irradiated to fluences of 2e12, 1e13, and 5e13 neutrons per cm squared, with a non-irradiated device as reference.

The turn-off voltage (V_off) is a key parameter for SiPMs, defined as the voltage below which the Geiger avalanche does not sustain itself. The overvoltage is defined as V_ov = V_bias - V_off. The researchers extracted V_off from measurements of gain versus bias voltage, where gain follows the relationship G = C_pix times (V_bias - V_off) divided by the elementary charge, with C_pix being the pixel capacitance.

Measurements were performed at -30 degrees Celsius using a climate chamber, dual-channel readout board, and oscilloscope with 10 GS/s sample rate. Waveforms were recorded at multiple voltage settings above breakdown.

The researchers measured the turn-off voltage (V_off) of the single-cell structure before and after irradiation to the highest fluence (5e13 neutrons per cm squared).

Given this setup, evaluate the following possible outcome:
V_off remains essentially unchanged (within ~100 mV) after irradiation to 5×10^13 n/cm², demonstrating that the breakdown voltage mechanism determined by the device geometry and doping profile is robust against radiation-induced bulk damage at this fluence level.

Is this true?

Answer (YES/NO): NO